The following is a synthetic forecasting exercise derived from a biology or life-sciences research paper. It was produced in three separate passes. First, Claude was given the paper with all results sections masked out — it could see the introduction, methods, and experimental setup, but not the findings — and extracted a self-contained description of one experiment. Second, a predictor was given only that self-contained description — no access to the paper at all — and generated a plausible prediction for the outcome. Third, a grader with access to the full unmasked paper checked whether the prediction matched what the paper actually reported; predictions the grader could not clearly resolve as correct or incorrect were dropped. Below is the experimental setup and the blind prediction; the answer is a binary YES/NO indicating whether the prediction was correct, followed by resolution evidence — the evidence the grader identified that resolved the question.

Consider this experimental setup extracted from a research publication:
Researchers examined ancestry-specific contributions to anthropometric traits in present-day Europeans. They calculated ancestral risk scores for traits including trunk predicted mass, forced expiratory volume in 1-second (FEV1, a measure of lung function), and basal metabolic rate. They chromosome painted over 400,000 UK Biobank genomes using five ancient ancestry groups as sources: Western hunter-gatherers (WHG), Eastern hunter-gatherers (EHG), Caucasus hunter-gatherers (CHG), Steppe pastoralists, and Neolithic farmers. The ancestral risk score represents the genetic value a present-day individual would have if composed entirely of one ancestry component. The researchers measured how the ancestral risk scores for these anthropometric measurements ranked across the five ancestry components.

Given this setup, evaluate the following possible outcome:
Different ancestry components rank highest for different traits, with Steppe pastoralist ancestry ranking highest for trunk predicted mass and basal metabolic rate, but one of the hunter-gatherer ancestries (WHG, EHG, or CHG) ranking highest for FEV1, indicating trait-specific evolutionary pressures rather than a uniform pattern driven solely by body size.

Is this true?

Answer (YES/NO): NO